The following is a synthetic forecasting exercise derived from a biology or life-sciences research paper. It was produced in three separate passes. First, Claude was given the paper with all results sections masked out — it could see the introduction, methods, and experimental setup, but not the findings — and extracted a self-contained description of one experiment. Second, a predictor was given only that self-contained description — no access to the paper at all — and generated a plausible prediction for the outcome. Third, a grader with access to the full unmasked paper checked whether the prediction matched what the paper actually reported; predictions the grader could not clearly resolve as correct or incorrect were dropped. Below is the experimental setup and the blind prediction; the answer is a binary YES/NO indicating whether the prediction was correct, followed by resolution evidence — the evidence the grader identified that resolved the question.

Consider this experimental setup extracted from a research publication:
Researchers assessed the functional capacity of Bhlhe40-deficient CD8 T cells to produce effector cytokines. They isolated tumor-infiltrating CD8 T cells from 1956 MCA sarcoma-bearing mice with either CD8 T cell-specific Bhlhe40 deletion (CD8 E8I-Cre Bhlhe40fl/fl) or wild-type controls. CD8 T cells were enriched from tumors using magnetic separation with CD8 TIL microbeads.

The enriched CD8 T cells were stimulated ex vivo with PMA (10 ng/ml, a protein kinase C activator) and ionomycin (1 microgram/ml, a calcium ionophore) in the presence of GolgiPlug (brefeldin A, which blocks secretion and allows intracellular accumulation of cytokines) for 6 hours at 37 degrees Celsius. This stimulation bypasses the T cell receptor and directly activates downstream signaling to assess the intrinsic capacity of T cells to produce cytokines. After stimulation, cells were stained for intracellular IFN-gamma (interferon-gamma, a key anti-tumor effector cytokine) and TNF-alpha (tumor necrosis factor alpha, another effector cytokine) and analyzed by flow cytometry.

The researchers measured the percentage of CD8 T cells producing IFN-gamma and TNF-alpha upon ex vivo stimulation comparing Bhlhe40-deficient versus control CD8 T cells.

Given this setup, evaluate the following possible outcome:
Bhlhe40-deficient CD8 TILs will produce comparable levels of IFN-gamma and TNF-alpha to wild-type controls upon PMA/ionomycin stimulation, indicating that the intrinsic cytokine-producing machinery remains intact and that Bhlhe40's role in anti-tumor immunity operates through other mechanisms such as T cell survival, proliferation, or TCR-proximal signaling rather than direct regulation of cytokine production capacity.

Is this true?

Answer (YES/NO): NO